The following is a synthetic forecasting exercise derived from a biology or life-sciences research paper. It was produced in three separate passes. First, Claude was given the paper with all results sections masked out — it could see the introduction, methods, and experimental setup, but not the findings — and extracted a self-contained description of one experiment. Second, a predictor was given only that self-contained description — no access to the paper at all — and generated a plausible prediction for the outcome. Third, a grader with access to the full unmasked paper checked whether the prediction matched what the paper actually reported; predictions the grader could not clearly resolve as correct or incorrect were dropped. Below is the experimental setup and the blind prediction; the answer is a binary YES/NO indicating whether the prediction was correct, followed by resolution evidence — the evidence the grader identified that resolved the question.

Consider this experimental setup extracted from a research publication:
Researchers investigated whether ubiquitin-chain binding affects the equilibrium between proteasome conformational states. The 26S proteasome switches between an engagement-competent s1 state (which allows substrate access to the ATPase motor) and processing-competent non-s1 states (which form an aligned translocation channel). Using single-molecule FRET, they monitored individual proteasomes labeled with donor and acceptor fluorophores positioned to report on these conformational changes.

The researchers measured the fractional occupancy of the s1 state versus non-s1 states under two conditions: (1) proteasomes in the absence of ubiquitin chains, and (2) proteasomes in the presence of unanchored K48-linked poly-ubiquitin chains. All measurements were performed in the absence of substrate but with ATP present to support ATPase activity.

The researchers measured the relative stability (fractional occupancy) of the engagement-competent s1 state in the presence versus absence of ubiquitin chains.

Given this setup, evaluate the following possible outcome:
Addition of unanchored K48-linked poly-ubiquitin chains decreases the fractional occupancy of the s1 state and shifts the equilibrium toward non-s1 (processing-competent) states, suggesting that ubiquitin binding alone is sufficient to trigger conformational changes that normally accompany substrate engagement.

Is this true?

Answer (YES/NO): NO